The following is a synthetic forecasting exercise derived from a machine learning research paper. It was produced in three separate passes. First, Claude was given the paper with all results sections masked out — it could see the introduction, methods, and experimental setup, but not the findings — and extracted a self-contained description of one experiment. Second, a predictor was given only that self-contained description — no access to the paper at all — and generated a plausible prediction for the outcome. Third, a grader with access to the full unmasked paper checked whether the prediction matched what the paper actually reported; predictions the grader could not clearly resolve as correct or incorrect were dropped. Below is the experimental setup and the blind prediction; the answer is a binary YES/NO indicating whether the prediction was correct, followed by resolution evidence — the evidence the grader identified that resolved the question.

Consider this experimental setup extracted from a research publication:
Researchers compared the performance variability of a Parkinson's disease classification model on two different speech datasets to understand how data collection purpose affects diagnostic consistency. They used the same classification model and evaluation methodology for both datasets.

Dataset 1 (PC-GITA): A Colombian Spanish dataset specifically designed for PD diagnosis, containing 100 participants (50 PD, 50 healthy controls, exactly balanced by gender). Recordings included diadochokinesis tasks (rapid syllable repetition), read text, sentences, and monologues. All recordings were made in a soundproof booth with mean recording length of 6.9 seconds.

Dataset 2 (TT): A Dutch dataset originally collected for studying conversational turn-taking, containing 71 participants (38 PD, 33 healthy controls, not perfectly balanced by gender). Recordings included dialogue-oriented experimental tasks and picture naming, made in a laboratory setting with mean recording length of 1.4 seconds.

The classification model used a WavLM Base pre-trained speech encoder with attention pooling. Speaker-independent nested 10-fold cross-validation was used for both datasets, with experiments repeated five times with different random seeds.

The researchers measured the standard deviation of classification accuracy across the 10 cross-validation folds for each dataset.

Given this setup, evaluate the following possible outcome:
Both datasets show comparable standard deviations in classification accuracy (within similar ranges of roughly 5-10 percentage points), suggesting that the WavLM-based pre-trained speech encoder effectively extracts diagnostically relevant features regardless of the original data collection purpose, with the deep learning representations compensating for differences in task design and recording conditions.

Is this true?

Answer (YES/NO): NO